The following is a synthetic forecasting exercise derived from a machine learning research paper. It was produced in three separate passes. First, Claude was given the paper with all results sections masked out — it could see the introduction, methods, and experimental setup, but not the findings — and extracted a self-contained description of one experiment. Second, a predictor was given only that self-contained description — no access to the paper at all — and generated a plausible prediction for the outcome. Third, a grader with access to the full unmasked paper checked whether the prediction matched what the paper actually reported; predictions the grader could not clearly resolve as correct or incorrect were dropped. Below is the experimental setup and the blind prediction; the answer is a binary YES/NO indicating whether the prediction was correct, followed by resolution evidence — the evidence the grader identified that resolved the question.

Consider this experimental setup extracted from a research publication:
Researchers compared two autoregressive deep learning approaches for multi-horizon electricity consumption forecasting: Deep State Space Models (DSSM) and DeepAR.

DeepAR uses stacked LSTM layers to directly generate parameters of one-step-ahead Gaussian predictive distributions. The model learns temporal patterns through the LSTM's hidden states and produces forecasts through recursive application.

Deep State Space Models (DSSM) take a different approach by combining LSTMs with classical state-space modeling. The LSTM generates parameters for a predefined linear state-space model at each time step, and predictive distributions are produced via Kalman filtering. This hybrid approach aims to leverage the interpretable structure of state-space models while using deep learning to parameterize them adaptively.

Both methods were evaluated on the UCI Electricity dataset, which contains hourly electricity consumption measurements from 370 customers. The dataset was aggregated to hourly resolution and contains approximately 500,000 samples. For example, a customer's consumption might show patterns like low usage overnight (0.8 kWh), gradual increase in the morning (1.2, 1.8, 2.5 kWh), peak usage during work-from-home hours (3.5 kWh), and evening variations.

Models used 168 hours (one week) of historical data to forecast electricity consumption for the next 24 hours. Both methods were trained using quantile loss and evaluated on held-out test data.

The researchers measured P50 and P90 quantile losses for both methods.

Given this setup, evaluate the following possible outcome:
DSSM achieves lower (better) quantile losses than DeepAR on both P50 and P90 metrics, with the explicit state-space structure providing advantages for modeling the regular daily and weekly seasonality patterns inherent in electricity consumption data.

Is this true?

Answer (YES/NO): NO